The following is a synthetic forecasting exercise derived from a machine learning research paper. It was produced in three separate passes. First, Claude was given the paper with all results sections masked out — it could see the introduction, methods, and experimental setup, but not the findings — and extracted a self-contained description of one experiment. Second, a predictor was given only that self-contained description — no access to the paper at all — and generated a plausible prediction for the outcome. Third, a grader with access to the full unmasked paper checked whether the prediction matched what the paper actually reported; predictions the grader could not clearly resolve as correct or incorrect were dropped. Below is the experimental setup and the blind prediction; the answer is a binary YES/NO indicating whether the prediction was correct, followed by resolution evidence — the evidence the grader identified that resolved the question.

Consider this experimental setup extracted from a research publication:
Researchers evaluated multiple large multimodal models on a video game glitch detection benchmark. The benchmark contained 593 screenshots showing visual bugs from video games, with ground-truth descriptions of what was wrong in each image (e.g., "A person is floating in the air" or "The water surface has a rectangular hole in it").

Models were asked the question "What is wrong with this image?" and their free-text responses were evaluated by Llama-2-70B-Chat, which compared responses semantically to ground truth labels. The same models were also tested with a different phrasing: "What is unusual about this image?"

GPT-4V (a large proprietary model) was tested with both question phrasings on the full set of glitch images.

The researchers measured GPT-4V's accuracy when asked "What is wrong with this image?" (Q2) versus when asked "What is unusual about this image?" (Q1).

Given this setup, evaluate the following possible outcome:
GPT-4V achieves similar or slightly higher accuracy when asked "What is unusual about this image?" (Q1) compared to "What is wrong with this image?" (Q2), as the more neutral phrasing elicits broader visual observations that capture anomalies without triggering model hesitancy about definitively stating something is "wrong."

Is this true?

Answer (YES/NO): NO